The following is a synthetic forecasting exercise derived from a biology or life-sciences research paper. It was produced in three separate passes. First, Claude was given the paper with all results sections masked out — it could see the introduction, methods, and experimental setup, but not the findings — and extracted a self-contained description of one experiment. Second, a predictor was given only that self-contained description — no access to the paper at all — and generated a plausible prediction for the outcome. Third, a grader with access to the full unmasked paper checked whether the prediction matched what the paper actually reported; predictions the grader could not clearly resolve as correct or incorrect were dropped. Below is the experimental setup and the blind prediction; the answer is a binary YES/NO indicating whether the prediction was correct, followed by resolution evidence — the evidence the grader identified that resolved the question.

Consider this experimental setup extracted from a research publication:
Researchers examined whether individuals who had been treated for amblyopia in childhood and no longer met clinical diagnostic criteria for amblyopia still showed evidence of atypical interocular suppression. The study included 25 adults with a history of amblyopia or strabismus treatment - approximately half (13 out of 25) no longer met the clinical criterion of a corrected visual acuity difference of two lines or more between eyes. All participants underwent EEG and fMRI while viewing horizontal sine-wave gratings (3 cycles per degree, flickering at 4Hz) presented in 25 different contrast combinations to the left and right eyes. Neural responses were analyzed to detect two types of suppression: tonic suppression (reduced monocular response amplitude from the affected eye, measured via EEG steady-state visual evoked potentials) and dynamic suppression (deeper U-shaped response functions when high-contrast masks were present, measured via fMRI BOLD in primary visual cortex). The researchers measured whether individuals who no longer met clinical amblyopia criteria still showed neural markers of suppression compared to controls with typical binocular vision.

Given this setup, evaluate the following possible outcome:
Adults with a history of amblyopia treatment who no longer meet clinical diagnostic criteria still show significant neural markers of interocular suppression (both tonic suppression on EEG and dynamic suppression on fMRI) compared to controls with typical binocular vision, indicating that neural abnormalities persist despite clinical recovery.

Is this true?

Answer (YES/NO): YES